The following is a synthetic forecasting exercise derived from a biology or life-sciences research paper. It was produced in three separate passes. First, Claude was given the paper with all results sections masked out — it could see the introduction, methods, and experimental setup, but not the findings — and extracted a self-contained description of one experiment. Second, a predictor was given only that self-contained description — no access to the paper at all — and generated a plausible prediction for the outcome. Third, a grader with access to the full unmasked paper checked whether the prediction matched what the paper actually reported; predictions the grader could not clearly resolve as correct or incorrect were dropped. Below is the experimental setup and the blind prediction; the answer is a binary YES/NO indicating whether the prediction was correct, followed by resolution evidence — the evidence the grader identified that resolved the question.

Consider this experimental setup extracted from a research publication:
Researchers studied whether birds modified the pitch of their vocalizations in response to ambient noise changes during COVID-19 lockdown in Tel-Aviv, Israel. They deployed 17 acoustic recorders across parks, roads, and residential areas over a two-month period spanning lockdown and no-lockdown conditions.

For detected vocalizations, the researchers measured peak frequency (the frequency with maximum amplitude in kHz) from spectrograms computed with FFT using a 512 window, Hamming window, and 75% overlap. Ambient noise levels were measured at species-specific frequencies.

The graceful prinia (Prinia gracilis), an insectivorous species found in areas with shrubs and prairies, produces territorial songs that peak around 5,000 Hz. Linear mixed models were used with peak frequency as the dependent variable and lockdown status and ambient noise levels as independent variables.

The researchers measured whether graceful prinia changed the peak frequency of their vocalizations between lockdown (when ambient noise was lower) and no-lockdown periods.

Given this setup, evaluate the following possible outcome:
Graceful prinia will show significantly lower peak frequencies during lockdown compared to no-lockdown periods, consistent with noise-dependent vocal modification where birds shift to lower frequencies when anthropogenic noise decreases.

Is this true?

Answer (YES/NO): NO